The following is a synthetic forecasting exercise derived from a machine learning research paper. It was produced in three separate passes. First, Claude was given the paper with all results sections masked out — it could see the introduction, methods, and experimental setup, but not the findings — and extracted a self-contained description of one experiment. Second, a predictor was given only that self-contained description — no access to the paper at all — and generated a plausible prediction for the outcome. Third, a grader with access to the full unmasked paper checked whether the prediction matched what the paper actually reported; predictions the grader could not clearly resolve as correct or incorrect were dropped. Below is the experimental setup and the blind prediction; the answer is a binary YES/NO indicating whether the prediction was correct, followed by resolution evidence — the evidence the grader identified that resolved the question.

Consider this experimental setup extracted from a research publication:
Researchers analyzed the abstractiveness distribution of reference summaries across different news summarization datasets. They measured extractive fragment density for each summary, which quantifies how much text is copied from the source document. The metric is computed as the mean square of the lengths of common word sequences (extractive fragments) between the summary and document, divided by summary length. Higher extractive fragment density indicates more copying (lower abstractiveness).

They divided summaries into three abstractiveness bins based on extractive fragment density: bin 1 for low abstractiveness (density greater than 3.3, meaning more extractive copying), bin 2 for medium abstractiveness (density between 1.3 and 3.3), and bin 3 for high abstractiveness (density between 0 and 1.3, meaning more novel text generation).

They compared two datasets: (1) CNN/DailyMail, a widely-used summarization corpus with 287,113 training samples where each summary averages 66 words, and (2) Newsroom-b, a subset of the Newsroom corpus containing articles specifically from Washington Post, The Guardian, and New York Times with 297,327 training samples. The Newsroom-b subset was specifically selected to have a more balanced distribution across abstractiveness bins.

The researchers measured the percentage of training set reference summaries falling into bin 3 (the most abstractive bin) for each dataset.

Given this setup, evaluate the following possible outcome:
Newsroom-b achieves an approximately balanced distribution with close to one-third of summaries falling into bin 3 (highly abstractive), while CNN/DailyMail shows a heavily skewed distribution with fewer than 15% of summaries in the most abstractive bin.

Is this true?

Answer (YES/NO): YES